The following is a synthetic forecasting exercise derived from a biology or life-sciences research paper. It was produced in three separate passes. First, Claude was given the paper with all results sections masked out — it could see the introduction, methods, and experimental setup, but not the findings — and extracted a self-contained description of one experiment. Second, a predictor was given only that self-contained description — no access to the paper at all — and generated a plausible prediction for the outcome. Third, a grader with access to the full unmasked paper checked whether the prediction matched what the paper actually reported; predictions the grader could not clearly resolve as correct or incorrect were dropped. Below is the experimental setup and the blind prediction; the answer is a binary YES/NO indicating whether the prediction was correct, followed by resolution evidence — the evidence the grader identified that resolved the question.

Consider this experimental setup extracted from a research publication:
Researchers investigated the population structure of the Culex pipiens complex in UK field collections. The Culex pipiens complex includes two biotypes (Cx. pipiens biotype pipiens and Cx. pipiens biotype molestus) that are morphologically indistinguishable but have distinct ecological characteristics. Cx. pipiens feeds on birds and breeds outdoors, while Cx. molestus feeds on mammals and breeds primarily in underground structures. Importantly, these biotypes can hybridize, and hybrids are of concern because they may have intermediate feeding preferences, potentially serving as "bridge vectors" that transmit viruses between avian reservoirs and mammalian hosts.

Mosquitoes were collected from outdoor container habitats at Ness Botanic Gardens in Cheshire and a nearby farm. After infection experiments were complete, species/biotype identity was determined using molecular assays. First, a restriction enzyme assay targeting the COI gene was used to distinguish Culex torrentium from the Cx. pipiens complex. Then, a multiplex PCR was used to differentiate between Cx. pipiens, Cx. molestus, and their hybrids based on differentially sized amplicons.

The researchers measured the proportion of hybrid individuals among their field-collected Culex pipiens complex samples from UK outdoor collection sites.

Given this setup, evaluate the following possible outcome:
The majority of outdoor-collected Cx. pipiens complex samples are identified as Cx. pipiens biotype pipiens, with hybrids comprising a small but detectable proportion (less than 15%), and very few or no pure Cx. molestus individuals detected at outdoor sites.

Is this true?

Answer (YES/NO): YES